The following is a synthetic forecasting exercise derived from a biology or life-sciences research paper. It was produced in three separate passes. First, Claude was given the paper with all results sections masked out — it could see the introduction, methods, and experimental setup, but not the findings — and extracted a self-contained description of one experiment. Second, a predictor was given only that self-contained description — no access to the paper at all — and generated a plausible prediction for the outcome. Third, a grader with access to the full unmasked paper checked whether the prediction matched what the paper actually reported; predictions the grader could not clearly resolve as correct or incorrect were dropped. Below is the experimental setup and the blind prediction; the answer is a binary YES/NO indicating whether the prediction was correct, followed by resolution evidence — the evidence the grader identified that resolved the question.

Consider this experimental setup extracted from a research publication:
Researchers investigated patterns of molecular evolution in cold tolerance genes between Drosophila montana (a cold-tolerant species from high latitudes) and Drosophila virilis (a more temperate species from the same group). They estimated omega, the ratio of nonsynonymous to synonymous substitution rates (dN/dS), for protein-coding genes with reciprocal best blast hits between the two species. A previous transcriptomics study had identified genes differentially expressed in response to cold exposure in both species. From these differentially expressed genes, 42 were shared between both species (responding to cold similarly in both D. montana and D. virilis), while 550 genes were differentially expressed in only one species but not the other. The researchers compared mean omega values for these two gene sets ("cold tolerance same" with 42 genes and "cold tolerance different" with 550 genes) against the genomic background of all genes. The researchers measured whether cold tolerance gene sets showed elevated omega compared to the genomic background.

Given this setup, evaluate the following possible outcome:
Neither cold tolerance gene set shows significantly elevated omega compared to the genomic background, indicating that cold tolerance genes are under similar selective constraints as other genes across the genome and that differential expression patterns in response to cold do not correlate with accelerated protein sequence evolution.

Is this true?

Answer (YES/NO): YES